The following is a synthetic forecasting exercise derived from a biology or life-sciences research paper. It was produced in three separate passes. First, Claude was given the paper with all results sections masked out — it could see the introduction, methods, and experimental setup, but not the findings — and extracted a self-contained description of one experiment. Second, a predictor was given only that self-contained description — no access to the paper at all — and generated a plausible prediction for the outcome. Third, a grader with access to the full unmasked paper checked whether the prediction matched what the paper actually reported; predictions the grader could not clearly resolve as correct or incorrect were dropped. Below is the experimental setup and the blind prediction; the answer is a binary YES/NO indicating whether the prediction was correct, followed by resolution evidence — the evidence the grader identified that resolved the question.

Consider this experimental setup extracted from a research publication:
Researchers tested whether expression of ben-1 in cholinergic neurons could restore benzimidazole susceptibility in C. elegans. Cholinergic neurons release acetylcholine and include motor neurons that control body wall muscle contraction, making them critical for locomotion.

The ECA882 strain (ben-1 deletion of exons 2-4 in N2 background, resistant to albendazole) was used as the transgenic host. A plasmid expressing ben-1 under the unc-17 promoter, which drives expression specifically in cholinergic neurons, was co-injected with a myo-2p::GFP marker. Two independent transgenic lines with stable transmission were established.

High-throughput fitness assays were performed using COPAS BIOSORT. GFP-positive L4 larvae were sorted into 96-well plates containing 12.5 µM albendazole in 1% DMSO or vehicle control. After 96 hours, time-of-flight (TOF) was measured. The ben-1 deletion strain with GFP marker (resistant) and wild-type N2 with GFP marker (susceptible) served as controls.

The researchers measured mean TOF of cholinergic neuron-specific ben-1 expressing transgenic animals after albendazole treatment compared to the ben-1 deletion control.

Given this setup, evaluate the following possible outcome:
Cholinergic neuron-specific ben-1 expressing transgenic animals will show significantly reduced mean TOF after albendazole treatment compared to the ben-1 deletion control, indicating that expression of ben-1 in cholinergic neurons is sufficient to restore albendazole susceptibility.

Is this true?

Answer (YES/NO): YES